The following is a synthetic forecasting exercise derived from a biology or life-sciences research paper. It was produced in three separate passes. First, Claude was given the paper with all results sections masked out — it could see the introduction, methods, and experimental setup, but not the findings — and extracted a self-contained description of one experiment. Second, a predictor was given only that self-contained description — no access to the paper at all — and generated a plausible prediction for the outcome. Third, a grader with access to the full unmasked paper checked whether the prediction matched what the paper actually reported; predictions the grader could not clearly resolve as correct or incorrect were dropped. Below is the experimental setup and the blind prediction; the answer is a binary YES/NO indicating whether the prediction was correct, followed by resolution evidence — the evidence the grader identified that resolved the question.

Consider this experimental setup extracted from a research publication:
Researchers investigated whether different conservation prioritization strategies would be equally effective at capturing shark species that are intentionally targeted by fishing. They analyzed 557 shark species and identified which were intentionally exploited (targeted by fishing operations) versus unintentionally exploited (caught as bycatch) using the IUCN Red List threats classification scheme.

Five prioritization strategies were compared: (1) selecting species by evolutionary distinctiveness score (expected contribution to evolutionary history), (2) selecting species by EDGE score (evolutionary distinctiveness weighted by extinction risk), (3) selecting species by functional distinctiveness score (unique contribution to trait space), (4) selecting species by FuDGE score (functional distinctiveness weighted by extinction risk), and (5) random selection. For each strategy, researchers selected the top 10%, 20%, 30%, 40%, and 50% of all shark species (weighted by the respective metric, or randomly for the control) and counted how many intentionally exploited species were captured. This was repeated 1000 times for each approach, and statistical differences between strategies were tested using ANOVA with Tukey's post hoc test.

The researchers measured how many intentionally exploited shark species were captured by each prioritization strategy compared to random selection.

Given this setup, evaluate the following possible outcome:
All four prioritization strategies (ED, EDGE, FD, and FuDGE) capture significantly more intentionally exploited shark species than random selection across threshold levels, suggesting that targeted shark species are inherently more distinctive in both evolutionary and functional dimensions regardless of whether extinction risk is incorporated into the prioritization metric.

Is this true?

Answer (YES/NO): YES